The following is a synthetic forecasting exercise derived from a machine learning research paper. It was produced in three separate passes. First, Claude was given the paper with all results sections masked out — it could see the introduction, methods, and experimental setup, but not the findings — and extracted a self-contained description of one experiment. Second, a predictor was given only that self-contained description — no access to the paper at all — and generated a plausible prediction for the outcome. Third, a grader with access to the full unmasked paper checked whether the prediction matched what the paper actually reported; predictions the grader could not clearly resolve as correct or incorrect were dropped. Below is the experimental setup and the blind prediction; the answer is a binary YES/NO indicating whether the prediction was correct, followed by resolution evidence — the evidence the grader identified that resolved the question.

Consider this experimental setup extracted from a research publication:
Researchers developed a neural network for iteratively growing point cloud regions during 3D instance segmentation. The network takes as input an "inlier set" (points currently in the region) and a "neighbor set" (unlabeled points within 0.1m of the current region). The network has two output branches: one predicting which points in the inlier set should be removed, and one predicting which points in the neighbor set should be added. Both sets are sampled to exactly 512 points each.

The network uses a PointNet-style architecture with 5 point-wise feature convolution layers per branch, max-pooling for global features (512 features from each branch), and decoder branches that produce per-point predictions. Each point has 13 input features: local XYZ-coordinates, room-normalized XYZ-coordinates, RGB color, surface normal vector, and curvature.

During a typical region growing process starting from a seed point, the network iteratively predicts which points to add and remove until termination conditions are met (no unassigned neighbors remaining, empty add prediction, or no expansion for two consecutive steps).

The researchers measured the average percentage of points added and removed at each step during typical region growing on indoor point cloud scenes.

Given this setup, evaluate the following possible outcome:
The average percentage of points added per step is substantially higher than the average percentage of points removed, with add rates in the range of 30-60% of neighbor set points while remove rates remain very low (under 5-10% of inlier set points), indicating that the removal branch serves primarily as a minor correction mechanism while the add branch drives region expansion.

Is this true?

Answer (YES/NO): NO